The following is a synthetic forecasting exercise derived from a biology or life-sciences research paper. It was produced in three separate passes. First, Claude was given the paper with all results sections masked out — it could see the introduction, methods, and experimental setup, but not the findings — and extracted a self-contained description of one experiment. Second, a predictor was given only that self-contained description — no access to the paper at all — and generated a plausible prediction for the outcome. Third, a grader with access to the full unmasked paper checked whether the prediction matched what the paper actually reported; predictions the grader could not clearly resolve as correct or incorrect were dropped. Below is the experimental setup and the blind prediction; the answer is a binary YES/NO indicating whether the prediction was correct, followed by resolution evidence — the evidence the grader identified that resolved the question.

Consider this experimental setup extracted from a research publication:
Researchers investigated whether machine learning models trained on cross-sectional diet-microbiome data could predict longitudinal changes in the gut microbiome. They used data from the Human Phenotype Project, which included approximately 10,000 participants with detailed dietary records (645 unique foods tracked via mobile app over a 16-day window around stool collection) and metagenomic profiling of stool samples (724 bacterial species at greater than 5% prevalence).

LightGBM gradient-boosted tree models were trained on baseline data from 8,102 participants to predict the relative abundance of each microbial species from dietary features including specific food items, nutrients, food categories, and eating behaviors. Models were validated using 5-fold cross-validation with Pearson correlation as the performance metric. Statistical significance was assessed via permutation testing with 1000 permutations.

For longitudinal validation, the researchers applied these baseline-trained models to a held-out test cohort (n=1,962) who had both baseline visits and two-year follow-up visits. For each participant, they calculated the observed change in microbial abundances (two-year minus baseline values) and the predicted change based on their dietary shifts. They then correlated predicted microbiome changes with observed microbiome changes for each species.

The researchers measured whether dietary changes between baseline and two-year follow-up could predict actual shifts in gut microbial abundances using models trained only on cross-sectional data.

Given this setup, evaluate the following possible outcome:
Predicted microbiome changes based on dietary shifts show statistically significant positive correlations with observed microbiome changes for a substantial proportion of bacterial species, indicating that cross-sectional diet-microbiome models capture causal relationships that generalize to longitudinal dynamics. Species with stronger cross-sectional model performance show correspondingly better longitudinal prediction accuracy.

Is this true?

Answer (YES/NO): NO